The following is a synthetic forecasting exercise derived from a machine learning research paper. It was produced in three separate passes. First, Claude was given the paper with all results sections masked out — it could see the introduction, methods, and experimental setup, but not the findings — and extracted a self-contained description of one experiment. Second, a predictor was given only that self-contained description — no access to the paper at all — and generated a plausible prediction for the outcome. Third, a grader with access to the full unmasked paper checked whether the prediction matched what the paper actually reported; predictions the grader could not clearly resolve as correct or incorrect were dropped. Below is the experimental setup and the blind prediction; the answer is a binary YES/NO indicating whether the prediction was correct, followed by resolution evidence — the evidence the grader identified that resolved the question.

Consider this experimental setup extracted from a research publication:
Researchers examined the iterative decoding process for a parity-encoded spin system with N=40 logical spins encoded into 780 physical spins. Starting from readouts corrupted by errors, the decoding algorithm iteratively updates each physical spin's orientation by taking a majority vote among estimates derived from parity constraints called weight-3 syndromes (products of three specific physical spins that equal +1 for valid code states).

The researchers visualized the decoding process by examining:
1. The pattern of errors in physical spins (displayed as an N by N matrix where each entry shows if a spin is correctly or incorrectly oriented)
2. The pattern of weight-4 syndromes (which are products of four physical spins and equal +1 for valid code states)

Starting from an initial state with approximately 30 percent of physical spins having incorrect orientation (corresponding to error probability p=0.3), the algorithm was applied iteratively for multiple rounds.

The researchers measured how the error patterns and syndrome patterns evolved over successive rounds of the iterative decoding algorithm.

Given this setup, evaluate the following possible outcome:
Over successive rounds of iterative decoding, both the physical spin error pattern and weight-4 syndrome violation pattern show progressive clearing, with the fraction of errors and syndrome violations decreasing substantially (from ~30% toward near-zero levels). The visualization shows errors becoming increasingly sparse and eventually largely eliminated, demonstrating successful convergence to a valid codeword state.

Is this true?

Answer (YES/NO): YES